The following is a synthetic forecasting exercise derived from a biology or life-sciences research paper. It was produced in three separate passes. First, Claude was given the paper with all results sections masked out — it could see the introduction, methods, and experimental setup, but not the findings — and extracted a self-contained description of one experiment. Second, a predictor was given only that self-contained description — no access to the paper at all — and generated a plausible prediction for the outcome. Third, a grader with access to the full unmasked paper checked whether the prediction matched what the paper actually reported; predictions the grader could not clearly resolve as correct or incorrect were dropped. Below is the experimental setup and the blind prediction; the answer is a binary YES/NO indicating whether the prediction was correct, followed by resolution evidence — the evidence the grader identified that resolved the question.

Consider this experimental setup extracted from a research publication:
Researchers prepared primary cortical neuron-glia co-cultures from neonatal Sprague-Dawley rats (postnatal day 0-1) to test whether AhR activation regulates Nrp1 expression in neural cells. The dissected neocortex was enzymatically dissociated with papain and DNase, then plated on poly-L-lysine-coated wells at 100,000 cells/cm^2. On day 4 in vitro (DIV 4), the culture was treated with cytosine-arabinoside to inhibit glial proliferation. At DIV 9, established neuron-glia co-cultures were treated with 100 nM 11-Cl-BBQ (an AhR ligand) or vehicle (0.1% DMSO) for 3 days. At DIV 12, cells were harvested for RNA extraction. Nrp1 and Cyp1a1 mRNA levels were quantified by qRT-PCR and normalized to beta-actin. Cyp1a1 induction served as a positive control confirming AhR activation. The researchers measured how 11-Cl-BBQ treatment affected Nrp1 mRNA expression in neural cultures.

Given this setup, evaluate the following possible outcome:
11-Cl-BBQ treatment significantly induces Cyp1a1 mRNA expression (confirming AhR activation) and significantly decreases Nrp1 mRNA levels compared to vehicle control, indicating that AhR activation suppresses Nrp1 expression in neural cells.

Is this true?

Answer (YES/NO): NO